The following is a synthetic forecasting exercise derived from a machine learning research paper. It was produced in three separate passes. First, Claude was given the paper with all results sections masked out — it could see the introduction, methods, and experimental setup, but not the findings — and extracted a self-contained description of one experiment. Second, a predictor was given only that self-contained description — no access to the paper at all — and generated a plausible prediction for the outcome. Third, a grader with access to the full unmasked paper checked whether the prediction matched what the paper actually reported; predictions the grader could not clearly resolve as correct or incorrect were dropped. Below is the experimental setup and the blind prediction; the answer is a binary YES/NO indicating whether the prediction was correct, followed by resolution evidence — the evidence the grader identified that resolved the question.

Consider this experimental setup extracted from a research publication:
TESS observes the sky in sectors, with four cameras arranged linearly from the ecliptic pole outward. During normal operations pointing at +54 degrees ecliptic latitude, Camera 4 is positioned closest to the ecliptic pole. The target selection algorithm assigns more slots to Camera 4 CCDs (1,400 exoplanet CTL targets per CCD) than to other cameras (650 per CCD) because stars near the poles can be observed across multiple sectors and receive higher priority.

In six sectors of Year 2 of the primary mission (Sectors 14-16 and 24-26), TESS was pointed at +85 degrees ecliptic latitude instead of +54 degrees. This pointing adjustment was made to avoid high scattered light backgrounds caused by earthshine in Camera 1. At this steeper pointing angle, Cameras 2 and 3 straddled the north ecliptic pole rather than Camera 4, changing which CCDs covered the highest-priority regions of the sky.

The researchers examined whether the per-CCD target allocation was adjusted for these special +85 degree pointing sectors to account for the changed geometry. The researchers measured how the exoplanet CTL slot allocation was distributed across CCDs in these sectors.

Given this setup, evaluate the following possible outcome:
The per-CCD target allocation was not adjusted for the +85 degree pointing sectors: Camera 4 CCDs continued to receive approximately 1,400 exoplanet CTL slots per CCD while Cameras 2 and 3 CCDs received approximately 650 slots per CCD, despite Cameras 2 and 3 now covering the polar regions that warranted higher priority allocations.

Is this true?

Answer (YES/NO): NO